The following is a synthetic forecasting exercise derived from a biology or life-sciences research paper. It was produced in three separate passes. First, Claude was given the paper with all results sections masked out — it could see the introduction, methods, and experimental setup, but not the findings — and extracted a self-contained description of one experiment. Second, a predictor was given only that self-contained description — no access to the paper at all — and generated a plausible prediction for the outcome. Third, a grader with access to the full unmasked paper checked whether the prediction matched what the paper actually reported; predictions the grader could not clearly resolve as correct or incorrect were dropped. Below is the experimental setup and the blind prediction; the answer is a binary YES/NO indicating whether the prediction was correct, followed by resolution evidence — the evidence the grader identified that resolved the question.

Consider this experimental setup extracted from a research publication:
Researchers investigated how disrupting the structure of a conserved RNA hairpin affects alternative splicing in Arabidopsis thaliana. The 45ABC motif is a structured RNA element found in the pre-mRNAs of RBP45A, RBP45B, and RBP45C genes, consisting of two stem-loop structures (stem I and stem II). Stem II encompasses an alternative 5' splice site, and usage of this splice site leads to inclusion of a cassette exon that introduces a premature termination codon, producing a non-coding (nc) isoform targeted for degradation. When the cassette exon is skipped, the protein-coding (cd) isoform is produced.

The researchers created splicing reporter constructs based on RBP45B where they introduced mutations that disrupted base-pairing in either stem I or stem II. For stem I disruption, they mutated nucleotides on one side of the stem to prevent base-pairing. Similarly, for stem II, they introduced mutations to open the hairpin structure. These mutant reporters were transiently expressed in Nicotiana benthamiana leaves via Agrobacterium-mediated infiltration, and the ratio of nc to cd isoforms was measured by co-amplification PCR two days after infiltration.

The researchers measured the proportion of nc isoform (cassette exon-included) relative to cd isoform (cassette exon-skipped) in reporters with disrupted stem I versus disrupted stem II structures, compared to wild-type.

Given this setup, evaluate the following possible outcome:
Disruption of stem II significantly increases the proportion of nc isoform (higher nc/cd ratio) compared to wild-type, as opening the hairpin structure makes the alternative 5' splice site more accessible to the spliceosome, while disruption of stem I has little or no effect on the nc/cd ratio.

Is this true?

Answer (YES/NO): NO